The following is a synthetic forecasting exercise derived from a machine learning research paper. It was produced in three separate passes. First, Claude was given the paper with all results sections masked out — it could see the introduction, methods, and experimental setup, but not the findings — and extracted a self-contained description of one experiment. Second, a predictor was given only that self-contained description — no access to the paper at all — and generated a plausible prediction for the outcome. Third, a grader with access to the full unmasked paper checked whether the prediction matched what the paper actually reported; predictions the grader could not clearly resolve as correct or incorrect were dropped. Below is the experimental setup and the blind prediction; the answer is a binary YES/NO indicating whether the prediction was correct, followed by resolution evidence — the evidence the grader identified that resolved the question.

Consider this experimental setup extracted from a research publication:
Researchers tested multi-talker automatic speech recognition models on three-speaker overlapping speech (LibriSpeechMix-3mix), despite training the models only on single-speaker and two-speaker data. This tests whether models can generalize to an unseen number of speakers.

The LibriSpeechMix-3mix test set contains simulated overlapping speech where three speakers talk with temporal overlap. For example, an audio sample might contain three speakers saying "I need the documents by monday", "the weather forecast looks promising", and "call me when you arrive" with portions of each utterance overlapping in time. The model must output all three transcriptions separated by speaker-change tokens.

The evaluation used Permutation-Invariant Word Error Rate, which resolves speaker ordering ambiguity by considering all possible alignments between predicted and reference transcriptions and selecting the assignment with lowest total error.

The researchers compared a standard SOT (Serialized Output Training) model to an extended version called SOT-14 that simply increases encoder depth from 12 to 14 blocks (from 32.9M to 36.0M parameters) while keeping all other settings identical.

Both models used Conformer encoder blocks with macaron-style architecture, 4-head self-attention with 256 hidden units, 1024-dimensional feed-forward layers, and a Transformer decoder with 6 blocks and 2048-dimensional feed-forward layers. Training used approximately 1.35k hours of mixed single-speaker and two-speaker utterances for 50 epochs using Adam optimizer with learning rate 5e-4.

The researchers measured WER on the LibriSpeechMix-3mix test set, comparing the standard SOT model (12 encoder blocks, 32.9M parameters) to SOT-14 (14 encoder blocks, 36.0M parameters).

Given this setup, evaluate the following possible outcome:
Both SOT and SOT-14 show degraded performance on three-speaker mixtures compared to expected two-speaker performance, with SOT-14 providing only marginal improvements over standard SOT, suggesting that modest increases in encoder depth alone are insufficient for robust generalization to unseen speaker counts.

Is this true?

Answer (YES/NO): NO